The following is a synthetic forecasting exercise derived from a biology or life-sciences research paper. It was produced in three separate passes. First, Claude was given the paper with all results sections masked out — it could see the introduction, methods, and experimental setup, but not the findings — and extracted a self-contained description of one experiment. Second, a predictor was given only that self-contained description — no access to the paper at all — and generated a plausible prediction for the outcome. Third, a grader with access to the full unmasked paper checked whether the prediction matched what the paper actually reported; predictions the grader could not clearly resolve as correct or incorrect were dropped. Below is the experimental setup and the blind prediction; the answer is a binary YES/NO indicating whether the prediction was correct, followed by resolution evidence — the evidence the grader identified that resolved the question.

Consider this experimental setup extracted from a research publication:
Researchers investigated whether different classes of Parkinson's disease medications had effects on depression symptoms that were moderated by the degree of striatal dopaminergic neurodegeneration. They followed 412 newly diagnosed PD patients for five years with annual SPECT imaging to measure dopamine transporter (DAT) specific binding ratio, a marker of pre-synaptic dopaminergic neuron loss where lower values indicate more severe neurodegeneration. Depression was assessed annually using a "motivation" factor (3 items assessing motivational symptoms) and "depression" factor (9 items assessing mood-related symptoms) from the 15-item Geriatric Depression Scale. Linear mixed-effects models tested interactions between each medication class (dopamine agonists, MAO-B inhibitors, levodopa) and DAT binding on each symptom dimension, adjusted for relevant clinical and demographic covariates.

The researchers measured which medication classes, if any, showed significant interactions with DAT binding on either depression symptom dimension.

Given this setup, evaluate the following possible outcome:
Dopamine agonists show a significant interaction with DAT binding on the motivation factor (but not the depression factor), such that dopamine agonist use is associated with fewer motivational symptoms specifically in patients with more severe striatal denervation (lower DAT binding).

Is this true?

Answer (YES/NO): NO